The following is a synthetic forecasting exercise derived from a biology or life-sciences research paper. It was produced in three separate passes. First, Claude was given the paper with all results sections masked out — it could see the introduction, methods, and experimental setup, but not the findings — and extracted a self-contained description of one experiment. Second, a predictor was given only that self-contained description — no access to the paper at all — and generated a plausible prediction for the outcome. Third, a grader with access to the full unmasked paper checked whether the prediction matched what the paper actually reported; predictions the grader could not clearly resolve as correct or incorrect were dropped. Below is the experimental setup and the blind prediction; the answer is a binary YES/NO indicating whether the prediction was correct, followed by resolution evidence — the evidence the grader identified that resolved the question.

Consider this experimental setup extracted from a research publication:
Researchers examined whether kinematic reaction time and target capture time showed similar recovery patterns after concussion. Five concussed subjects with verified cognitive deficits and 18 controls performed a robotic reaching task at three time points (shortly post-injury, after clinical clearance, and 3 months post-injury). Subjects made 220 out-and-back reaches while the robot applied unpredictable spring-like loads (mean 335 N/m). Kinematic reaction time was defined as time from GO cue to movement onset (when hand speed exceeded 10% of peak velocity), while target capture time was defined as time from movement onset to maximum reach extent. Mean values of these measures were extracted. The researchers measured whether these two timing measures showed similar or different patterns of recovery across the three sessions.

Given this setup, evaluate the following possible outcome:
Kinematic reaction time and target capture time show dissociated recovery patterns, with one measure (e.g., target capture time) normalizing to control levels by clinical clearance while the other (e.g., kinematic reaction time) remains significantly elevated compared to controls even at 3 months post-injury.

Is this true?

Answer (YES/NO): NO